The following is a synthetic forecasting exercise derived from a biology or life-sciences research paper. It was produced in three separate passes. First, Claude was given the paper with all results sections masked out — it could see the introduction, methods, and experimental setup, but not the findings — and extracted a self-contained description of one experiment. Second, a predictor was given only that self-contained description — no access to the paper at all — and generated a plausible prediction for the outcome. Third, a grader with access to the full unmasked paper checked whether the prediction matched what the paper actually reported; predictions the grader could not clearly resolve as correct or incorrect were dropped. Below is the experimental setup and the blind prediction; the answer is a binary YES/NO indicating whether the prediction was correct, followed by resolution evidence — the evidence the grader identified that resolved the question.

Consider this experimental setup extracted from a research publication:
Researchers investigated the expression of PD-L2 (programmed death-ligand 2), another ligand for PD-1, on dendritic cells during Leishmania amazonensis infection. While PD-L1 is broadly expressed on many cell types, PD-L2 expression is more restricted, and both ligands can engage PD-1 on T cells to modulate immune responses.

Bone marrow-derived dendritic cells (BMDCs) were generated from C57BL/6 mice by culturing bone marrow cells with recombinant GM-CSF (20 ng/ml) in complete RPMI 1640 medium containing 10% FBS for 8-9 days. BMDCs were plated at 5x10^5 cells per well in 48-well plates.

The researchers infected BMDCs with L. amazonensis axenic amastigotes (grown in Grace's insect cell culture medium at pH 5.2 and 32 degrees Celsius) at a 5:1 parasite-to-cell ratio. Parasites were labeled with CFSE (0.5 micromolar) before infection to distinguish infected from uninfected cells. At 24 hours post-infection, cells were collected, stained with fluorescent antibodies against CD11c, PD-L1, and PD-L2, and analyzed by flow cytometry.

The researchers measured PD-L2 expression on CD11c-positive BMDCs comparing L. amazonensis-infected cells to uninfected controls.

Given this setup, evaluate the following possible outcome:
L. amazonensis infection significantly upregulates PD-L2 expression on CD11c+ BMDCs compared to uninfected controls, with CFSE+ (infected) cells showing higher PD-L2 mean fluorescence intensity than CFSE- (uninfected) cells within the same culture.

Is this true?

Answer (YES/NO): NO